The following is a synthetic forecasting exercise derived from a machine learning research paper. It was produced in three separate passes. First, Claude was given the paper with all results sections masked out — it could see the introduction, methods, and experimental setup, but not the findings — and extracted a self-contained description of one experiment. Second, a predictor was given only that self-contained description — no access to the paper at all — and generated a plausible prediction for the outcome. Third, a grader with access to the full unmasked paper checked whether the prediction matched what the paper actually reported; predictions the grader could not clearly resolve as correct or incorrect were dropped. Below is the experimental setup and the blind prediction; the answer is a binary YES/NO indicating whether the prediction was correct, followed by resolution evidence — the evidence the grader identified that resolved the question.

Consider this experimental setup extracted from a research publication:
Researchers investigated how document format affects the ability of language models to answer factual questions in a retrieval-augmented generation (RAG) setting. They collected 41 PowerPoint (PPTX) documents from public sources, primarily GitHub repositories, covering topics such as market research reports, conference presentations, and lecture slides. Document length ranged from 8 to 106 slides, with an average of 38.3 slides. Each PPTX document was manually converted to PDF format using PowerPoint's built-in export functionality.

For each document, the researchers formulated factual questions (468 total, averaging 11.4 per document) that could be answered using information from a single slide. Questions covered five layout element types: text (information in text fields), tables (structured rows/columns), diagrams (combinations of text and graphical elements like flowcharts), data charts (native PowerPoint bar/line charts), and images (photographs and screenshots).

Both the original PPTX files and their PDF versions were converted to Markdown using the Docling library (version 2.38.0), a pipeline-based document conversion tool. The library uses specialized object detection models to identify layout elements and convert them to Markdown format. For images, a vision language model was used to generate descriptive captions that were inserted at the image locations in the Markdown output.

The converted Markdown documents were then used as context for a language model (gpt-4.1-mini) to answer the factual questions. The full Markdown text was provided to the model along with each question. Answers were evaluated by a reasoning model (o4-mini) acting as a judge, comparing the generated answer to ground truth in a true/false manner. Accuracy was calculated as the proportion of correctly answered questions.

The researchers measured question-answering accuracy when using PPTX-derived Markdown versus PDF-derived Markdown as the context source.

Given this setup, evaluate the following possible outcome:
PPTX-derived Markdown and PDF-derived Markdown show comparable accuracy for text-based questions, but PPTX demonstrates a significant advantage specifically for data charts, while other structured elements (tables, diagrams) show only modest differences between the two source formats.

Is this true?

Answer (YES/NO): NO